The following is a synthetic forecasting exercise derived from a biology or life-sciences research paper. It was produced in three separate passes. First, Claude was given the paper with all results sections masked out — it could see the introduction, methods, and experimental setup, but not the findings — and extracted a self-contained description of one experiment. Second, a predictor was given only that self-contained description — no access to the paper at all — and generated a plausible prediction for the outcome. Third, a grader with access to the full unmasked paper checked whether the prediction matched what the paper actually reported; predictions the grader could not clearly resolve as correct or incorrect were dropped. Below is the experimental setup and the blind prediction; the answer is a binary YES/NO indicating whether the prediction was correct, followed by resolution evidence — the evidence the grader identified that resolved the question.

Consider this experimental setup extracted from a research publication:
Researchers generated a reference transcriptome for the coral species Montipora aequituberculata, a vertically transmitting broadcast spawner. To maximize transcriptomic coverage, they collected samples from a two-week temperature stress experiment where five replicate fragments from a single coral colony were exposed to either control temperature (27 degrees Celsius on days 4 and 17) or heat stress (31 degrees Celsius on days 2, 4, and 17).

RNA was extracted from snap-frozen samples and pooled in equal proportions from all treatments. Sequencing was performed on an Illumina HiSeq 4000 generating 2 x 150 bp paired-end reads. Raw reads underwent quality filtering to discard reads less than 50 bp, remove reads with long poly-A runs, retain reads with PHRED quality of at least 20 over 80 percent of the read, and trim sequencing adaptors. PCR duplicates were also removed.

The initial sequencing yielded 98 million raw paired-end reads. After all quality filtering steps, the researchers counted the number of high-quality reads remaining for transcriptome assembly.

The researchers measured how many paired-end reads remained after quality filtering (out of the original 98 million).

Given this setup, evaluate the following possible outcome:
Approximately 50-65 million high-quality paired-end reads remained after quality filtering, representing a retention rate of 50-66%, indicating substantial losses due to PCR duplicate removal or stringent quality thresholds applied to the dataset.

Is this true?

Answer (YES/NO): NO